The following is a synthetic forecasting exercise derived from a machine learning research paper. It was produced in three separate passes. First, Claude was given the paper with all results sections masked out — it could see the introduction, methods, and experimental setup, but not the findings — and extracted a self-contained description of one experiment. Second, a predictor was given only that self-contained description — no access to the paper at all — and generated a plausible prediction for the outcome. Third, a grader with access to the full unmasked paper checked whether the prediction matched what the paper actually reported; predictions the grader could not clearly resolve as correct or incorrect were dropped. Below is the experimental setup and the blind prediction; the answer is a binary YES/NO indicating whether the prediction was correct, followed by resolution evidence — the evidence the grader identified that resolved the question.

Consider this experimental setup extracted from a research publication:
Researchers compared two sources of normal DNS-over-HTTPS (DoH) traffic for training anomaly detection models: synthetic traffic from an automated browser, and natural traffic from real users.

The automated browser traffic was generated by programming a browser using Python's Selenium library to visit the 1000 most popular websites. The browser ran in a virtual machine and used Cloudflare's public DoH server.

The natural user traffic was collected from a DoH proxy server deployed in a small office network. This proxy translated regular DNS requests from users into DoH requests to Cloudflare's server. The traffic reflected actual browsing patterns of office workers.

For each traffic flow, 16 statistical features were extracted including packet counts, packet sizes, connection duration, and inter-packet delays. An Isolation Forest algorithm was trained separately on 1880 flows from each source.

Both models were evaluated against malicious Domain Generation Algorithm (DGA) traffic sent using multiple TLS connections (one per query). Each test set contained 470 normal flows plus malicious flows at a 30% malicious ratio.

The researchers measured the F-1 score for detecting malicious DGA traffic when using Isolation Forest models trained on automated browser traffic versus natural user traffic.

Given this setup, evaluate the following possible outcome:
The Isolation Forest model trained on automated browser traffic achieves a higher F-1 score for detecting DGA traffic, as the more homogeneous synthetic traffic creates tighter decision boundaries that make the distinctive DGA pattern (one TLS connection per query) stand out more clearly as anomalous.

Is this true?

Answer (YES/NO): YES